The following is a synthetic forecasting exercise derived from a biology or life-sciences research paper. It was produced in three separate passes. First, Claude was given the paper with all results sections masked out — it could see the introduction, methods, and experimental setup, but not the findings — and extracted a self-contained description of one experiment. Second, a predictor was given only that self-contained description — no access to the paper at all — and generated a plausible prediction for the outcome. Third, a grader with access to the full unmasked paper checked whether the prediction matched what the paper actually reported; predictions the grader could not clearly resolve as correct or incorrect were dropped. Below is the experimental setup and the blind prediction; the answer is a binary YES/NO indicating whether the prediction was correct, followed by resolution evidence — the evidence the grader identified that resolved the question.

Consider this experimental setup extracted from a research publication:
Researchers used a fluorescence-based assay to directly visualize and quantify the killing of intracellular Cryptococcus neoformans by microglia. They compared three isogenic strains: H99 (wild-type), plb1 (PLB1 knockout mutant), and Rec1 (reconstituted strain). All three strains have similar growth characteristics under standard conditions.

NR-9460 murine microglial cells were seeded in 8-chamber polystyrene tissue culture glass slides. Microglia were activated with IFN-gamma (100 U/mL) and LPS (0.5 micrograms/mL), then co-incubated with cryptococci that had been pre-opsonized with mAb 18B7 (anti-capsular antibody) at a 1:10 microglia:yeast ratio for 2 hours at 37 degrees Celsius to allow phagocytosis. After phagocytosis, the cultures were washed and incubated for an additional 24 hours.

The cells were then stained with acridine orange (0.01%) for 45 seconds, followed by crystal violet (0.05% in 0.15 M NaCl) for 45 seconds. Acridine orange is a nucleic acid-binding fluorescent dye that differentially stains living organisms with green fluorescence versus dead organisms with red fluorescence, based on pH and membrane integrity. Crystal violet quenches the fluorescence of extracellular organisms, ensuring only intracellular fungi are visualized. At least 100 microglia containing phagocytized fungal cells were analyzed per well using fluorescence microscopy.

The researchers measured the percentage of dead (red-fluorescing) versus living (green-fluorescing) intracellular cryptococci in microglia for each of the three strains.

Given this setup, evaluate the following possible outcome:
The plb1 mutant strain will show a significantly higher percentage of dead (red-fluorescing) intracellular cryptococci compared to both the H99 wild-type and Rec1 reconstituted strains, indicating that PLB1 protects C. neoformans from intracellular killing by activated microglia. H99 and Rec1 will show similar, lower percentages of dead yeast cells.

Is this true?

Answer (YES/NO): NO